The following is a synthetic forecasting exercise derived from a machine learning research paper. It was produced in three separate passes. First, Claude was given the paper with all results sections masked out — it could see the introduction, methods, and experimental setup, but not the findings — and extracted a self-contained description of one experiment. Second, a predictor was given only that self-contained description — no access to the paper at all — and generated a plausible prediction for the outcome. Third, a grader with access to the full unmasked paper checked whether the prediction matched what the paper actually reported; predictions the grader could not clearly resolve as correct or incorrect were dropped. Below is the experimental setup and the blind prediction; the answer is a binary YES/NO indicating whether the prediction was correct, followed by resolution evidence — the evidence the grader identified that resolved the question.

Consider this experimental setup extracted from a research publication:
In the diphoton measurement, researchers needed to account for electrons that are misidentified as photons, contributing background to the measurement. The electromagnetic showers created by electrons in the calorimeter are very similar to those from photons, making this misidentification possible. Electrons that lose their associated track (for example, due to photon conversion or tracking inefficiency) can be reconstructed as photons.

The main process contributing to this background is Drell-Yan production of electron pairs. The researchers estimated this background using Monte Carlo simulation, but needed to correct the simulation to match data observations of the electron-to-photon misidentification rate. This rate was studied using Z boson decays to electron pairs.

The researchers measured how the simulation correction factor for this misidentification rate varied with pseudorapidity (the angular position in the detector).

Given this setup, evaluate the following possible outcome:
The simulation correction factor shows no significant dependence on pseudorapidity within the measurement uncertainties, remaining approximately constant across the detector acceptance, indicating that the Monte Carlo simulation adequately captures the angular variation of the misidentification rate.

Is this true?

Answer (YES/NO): NO